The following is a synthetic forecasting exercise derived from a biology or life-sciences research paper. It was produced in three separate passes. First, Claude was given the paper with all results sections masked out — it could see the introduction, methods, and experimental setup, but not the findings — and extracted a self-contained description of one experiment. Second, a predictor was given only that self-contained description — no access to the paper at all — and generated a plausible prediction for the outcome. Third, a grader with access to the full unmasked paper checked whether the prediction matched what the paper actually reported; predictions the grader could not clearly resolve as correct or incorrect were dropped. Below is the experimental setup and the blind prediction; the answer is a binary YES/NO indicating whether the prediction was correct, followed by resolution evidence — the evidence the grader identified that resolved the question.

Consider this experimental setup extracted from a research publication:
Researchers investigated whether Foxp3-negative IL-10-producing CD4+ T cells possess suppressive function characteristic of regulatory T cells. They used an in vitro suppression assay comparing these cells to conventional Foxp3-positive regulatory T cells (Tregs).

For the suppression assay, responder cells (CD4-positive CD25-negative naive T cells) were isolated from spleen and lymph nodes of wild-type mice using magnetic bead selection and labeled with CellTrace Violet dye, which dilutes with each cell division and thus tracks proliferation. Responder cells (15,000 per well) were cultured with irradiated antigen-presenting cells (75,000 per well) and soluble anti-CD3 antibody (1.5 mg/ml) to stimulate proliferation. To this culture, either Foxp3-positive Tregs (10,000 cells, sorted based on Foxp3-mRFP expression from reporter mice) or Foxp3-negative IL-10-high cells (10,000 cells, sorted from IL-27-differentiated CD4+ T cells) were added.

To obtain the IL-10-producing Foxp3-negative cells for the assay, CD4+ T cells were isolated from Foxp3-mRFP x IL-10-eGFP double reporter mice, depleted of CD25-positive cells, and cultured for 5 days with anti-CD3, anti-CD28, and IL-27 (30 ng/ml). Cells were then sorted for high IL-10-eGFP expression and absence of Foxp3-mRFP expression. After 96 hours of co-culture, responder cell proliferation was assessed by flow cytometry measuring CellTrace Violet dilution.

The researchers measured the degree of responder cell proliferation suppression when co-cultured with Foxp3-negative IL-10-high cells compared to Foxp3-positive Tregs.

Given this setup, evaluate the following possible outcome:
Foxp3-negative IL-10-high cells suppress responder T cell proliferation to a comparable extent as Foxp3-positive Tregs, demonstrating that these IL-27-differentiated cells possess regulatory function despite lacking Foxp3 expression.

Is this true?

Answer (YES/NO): NO